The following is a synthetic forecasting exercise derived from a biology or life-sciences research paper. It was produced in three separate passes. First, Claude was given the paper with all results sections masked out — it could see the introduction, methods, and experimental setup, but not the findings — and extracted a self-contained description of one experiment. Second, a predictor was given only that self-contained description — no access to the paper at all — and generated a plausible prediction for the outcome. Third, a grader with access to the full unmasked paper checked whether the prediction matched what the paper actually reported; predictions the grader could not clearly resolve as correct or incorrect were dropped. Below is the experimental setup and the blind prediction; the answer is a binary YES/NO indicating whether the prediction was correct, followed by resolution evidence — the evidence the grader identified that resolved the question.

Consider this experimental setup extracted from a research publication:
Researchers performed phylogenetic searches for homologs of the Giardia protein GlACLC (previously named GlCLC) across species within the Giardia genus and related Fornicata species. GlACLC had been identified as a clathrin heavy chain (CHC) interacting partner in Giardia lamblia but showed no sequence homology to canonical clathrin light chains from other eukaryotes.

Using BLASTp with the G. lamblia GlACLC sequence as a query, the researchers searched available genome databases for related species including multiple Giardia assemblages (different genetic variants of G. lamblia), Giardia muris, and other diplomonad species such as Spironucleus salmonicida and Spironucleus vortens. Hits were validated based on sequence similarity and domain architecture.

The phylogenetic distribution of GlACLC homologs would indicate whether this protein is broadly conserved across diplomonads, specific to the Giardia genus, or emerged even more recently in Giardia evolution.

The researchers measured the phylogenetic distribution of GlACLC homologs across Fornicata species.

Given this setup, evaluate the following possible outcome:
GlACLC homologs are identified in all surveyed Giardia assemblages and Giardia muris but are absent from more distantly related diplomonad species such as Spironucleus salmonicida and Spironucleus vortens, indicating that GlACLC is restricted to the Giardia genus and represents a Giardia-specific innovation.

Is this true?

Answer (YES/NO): YES